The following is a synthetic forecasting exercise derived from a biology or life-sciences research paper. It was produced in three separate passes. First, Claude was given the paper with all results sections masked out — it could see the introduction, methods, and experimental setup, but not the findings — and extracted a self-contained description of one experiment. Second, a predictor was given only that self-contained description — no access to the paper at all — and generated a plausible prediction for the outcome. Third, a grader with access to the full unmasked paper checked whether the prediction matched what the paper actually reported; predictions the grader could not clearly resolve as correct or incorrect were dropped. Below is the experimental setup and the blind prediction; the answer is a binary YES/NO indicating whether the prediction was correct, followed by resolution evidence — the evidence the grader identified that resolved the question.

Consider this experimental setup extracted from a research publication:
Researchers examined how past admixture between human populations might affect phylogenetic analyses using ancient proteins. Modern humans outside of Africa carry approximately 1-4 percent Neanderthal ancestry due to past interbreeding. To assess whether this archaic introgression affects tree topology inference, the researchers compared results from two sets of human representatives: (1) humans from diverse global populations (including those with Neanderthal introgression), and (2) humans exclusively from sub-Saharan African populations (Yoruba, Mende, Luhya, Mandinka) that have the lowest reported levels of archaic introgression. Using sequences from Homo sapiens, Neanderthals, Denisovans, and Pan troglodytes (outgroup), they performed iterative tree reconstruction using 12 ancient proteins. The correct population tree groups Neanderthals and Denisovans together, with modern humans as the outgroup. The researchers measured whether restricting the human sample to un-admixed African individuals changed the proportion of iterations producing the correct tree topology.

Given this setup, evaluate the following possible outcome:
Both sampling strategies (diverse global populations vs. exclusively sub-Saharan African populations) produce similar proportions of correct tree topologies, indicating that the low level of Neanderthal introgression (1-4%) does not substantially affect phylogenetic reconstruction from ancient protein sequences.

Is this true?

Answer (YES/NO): NO